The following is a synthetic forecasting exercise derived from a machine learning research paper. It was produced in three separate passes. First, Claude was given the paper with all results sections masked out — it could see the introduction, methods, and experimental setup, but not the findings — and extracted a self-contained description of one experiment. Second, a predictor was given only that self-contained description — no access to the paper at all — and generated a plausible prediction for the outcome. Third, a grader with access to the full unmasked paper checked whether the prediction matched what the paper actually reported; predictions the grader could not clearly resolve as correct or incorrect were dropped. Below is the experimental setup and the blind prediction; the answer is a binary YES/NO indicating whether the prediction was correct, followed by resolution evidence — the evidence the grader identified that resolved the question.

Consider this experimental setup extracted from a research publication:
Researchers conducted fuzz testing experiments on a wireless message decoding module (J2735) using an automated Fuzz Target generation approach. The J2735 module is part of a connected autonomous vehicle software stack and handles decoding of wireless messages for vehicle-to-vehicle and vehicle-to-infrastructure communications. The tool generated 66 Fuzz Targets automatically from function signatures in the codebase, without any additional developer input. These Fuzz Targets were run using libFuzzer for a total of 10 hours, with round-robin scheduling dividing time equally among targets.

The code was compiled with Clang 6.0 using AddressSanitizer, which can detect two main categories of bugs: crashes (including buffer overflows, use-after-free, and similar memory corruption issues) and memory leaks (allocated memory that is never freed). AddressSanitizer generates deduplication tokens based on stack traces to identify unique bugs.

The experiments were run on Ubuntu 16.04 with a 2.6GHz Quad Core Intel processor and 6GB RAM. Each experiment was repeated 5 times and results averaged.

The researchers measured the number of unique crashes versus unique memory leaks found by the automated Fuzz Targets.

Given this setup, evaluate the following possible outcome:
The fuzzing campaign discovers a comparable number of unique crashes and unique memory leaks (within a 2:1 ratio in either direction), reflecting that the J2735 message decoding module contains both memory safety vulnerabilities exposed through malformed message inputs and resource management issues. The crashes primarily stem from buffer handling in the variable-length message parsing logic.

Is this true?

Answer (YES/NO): NO